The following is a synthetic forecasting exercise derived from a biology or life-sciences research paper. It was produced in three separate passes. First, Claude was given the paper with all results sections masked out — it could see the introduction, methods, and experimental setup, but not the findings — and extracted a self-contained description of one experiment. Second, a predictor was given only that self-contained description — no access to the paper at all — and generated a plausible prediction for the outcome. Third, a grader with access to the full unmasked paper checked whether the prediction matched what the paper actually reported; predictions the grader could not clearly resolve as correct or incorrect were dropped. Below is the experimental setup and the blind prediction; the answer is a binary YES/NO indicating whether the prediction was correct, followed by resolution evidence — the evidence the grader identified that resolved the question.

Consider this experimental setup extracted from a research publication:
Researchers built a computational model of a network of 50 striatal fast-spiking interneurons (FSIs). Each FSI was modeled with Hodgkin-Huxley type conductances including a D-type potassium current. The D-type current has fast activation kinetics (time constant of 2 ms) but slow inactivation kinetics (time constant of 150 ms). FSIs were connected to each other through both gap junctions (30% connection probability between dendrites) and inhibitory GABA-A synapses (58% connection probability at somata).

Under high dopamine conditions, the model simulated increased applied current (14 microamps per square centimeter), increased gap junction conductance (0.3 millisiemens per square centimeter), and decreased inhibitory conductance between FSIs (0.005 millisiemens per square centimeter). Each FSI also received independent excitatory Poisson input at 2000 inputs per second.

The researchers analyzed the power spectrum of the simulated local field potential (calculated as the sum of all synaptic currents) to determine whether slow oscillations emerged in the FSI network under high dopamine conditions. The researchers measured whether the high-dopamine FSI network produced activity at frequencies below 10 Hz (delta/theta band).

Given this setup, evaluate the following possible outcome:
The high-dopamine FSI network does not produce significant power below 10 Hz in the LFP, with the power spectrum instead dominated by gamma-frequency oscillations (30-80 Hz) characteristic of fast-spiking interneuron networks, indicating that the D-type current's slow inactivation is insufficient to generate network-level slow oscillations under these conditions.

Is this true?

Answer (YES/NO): NO